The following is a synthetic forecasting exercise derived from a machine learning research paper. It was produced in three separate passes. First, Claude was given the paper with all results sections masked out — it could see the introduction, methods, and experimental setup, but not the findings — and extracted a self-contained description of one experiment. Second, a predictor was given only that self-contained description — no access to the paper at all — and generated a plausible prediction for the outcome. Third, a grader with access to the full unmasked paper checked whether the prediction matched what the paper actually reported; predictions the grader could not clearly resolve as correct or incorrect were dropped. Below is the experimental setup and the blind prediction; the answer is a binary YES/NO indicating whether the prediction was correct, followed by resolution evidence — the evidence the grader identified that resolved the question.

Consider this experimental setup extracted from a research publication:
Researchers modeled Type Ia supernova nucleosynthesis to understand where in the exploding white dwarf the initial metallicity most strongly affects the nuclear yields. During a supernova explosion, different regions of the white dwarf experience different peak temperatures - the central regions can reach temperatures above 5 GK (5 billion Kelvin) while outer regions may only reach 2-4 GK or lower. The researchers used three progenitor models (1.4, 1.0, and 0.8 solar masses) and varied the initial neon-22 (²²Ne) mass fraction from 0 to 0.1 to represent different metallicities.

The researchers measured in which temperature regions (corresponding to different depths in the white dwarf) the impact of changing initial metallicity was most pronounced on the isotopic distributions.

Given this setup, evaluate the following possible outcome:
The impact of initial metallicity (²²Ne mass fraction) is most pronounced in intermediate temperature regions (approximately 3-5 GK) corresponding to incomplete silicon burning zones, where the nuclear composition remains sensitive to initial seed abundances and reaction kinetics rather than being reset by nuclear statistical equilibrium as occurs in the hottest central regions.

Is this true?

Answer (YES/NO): NO